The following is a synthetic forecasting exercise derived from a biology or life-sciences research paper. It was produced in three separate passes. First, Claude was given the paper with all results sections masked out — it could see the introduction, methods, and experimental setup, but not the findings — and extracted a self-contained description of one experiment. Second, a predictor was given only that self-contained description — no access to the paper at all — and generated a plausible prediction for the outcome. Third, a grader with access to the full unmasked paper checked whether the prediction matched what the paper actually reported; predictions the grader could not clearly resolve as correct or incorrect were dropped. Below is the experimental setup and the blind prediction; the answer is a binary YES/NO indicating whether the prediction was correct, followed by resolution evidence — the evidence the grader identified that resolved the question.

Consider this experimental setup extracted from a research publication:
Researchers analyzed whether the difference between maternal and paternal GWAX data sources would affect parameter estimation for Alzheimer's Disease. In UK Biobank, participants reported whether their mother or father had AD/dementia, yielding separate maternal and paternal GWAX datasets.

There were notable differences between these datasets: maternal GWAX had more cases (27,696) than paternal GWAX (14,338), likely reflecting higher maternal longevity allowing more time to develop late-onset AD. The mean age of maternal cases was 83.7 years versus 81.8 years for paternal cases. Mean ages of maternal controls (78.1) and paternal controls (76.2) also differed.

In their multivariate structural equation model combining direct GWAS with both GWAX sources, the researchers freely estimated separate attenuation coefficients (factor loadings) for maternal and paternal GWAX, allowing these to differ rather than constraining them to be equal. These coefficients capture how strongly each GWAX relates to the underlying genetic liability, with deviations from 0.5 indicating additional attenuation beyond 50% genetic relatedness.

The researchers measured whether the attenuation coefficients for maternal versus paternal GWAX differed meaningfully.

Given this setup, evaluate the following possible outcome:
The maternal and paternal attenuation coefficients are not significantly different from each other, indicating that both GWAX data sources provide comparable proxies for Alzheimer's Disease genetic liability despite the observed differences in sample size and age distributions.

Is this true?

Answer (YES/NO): NO